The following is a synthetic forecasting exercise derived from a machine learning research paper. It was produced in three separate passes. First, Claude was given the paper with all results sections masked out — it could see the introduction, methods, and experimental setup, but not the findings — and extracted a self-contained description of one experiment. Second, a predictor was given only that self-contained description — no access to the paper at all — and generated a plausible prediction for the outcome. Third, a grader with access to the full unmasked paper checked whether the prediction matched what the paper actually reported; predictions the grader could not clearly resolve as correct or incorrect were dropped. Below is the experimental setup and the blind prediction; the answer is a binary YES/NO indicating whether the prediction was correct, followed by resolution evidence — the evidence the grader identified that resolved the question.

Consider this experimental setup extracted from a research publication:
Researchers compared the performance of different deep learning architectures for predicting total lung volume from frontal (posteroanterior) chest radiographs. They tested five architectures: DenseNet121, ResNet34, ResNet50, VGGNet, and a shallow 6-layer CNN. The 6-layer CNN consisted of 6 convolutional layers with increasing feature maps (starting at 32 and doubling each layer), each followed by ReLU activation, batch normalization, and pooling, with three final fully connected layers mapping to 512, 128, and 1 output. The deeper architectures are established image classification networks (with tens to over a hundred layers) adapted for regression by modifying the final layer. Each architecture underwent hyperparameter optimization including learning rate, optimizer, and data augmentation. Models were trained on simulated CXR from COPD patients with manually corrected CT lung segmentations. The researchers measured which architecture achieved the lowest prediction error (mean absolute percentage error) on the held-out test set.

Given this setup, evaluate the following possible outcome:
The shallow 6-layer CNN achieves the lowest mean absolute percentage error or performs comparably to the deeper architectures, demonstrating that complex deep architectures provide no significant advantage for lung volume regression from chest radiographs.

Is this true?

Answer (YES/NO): YES